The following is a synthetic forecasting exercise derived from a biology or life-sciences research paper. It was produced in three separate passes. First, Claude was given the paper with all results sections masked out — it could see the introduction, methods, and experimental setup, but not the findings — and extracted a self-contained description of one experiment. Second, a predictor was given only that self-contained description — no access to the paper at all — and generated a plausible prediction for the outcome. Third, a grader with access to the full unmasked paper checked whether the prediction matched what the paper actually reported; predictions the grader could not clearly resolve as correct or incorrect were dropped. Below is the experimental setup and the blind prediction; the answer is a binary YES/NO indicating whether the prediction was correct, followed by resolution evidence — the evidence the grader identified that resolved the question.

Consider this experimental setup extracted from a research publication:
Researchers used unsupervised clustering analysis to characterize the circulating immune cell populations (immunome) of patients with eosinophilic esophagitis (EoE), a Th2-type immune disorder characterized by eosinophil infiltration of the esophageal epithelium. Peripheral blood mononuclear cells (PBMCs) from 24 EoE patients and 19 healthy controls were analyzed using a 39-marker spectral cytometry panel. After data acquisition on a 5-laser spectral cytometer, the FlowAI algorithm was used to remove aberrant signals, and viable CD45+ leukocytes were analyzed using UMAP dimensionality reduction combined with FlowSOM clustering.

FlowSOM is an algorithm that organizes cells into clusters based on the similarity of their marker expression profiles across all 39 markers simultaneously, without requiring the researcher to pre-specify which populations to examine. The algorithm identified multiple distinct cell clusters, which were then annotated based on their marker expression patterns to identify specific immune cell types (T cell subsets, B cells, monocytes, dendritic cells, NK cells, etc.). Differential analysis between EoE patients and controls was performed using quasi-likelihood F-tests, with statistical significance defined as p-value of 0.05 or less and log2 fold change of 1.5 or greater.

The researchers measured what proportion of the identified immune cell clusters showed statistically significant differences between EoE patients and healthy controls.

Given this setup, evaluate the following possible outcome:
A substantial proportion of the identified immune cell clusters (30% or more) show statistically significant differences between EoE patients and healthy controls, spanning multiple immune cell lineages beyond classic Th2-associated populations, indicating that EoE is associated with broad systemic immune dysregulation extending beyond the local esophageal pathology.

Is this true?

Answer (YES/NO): NO